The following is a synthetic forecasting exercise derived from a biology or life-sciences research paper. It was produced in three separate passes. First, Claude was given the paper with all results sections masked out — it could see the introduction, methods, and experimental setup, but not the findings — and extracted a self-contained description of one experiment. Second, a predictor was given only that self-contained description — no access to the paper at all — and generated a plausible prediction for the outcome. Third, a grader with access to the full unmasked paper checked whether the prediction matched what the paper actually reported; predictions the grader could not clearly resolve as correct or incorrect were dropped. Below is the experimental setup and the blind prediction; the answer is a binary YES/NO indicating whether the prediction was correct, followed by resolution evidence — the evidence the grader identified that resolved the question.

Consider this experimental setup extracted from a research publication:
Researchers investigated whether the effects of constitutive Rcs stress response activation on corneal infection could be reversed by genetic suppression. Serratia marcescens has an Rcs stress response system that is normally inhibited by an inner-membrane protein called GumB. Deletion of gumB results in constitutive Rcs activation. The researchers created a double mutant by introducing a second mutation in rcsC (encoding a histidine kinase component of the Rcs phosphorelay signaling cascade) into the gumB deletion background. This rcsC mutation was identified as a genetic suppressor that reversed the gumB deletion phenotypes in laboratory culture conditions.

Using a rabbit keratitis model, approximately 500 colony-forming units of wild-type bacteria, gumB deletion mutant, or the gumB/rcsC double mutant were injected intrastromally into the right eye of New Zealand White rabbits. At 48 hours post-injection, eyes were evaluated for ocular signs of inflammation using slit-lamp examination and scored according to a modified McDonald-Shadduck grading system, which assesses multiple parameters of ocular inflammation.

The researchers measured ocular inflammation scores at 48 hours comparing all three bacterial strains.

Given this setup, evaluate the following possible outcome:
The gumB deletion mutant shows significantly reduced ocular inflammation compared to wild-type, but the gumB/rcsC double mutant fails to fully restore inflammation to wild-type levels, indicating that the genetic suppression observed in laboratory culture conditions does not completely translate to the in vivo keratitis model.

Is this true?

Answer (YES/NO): NO